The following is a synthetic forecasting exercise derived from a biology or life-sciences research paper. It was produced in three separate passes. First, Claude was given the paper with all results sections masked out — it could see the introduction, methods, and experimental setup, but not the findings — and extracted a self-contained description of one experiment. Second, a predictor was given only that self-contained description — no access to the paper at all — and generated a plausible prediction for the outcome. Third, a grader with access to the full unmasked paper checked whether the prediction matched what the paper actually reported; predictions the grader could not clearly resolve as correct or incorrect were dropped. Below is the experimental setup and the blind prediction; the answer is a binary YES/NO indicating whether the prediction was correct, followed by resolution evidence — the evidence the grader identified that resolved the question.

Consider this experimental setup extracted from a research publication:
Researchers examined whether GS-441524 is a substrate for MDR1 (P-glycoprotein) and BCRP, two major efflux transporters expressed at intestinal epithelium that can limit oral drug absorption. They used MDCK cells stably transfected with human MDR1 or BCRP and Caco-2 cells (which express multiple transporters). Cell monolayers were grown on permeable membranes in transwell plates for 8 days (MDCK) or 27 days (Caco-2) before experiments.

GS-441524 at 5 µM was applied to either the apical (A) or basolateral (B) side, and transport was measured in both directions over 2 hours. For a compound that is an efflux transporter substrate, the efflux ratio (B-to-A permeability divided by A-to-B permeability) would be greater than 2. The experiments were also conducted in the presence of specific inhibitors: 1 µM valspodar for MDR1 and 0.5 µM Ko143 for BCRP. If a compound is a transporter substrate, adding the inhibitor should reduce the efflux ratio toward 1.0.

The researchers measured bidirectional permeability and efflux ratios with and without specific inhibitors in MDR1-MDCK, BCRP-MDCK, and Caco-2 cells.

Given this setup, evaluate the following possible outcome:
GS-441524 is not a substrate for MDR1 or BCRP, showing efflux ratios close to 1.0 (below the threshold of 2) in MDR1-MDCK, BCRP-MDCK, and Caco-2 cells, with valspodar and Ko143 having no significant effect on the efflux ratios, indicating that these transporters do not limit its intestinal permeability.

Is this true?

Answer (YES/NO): NO